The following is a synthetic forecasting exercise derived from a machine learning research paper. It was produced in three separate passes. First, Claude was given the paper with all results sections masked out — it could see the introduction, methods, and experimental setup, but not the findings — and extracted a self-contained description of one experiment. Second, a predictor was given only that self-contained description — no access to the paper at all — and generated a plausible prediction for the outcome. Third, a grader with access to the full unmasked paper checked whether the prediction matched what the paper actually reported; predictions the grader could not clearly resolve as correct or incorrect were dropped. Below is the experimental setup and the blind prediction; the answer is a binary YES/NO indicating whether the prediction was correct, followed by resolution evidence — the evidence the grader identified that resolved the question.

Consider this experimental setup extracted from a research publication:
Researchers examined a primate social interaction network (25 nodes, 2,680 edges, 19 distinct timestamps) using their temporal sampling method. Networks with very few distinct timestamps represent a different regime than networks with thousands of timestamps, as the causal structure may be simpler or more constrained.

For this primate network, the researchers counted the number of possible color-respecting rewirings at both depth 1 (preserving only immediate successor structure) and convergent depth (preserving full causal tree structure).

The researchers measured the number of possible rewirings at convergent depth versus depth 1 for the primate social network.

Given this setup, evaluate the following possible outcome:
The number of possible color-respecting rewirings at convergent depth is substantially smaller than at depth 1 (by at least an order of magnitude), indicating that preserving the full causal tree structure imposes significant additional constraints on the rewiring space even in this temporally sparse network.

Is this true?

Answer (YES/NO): YES